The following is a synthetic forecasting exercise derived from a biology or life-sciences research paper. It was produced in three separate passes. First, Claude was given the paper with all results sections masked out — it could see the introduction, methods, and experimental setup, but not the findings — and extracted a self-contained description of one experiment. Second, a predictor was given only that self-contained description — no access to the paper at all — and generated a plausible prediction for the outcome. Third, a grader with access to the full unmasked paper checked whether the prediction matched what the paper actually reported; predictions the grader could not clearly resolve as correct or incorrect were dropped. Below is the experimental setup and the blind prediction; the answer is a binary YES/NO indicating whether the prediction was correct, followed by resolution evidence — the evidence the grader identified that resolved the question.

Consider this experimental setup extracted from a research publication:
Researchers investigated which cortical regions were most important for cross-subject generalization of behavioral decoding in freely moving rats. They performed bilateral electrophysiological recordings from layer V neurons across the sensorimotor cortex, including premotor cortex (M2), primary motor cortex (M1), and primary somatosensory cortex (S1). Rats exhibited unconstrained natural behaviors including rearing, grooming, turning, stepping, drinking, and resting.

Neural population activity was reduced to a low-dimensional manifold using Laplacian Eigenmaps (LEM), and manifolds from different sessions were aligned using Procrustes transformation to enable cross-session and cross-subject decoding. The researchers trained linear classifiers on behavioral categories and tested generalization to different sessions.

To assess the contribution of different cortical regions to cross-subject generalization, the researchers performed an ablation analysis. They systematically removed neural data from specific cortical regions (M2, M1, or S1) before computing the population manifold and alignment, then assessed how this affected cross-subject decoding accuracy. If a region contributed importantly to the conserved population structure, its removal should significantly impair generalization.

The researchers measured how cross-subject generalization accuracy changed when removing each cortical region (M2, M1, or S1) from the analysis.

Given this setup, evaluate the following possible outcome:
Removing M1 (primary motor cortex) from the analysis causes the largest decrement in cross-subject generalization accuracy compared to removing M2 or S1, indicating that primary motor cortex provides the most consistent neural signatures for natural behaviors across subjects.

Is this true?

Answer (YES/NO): YES